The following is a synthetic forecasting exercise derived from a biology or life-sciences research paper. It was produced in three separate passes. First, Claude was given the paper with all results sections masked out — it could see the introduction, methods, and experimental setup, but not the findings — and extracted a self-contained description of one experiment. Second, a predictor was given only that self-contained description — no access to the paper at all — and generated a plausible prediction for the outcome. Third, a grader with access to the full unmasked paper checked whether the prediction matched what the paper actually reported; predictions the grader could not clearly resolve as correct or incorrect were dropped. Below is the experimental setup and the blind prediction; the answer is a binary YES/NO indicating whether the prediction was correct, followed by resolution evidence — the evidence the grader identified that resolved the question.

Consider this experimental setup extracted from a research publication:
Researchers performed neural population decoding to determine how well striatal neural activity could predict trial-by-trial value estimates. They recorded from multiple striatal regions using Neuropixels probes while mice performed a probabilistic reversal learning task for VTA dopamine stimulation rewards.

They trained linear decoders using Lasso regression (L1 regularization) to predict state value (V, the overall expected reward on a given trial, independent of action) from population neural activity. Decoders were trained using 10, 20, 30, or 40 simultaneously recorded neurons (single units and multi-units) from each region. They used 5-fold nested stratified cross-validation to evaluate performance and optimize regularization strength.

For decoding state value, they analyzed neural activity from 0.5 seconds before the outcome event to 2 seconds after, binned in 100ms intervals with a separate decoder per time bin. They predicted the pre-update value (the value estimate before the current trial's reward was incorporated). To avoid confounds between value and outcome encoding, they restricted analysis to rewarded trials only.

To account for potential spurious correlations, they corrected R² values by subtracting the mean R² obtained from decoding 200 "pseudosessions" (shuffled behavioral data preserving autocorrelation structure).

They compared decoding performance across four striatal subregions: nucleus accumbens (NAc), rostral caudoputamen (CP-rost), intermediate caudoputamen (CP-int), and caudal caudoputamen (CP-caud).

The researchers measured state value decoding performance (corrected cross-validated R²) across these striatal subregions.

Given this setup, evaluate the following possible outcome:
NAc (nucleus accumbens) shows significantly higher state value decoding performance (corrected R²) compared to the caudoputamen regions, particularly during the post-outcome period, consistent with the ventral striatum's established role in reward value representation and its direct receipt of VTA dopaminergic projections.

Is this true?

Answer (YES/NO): NO